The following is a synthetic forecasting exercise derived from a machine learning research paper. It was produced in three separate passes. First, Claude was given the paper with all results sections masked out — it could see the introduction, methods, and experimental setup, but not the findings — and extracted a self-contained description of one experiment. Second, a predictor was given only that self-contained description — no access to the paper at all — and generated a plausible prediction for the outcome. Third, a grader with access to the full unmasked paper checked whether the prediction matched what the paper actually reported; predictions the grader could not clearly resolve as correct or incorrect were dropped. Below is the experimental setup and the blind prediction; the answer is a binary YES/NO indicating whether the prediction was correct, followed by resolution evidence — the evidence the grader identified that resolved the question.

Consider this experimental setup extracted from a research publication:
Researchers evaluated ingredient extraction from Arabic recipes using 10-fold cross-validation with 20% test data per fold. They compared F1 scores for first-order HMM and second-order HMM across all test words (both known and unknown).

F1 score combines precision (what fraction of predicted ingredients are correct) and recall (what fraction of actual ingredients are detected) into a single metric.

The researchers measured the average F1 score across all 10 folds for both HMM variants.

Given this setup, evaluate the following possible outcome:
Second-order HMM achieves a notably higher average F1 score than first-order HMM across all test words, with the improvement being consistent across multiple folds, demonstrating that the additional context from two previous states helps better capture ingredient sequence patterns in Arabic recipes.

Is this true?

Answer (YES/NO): NO